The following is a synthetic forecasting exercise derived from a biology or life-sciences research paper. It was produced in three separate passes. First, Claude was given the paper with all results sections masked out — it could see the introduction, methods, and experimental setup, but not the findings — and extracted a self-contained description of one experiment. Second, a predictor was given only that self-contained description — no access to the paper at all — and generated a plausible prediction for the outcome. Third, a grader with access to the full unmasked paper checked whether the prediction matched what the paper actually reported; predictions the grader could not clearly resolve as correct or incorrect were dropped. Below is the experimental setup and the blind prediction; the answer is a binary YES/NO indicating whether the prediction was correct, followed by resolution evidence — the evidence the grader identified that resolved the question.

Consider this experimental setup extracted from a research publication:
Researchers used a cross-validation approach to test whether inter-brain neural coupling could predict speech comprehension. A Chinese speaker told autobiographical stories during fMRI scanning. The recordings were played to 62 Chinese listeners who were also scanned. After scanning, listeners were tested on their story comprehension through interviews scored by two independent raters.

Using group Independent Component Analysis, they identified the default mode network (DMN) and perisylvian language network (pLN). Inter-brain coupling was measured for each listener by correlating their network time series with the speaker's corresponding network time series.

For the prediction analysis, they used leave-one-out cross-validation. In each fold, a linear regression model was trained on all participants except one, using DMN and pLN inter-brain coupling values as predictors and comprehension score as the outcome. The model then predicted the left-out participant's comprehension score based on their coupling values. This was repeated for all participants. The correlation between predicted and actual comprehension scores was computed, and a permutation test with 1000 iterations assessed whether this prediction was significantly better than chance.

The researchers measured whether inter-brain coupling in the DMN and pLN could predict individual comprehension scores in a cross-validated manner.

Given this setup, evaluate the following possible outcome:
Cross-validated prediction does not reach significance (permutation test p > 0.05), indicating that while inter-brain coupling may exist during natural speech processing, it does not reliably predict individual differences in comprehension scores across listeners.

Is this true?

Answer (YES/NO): NO